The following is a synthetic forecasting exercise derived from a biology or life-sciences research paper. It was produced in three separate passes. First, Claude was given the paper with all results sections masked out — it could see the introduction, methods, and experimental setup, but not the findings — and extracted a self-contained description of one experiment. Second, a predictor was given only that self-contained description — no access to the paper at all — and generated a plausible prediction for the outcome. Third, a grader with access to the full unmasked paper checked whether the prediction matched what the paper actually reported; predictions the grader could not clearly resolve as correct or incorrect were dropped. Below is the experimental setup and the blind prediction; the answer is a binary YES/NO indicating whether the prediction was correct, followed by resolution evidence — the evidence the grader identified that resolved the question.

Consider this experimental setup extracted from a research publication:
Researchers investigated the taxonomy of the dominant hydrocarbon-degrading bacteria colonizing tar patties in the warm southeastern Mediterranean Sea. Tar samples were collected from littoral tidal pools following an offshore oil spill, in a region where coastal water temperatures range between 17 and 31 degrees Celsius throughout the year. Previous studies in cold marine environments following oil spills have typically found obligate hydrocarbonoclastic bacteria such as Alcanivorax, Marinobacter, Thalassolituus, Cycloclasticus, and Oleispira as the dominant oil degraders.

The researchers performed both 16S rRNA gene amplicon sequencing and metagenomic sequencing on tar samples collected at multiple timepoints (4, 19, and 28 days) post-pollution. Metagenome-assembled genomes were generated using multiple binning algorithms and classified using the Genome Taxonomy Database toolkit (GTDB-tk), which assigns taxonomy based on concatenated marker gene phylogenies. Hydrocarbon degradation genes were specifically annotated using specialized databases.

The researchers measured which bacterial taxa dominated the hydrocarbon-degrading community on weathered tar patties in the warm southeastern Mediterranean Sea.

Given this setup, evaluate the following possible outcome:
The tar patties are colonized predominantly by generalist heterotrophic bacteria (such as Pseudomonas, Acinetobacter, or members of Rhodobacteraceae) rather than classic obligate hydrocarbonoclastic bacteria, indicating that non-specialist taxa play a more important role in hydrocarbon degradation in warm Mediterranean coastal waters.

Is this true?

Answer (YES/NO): NO